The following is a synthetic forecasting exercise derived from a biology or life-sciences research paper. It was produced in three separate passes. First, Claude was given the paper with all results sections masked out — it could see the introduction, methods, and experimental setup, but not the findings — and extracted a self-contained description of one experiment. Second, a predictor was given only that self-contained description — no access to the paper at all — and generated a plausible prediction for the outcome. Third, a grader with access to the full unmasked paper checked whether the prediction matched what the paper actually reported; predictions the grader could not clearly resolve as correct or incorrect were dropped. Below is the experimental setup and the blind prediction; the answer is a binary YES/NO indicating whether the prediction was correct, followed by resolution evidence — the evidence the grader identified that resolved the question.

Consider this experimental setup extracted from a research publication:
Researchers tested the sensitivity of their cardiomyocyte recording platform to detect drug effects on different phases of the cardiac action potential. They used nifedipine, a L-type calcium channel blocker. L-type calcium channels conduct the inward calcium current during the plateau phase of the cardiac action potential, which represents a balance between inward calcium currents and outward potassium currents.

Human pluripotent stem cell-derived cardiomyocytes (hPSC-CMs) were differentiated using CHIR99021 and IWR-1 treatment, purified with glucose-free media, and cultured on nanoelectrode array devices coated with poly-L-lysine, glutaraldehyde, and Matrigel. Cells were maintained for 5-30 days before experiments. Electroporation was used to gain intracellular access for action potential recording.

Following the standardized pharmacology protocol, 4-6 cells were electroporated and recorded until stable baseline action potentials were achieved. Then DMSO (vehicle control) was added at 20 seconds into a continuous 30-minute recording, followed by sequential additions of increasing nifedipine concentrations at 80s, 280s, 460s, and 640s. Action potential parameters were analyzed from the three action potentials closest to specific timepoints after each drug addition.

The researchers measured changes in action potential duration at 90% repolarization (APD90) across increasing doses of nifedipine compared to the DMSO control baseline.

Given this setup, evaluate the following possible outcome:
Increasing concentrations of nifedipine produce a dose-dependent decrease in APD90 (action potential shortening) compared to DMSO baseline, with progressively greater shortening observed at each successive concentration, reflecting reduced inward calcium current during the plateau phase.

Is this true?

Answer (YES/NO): YES